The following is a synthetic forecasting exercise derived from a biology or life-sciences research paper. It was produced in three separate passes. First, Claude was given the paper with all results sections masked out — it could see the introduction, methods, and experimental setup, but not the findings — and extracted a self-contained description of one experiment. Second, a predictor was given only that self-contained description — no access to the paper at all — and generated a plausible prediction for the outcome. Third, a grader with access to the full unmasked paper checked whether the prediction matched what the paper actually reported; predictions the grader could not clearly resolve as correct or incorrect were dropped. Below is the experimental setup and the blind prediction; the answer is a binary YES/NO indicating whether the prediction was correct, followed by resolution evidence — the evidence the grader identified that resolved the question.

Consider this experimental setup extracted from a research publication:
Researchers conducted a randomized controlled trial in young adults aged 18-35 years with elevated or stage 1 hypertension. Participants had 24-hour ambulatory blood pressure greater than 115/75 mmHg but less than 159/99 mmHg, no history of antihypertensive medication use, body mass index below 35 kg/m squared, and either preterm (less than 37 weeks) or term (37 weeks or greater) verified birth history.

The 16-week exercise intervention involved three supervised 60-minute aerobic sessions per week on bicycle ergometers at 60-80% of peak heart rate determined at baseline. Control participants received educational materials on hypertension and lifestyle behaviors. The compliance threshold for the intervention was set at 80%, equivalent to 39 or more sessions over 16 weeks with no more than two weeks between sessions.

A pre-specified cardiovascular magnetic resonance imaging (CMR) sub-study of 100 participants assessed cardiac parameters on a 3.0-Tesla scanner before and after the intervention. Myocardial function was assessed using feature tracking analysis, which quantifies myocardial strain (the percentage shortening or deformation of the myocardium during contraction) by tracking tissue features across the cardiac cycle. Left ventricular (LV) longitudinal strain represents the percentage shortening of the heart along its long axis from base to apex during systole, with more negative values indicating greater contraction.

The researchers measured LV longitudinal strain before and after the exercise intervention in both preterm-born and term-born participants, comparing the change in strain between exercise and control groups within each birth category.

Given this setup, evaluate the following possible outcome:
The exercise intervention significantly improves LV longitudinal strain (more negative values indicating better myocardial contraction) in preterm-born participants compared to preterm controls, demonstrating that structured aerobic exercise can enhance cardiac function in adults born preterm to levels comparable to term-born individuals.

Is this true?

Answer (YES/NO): NO